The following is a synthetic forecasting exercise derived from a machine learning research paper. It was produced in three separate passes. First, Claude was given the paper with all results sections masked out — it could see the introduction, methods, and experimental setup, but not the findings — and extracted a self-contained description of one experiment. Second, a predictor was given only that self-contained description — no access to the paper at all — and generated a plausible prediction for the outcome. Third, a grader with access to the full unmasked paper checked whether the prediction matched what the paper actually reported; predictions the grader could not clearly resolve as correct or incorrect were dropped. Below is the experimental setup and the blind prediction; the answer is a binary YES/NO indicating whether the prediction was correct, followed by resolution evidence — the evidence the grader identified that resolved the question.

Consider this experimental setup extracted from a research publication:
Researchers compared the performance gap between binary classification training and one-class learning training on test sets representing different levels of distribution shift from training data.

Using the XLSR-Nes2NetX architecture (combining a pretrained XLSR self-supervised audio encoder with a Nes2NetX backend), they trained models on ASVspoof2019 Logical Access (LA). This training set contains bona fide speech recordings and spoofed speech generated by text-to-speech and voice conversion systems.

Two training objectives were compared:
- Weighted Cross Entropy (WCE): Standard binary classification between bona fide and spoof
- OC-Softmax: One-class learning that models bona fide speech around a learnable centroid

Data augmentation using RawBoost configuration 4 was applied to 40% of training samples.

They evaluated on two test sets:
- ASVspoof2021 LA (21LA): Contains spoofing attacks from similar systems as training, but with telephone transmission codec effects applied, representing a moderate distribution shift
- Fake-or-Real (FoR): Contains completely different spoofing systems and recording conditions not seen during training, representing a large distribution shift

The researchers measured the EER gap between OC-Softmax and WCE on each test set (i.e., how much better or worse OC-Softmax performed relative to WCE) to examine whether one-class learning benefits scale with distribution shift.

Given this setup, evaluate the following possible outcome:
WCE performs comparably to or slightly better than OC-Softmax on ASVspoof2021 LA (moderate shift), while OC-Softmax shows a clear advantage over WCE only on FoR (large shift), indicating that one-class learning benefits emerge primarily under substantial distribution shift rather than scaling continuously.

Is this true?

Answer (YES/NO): NO